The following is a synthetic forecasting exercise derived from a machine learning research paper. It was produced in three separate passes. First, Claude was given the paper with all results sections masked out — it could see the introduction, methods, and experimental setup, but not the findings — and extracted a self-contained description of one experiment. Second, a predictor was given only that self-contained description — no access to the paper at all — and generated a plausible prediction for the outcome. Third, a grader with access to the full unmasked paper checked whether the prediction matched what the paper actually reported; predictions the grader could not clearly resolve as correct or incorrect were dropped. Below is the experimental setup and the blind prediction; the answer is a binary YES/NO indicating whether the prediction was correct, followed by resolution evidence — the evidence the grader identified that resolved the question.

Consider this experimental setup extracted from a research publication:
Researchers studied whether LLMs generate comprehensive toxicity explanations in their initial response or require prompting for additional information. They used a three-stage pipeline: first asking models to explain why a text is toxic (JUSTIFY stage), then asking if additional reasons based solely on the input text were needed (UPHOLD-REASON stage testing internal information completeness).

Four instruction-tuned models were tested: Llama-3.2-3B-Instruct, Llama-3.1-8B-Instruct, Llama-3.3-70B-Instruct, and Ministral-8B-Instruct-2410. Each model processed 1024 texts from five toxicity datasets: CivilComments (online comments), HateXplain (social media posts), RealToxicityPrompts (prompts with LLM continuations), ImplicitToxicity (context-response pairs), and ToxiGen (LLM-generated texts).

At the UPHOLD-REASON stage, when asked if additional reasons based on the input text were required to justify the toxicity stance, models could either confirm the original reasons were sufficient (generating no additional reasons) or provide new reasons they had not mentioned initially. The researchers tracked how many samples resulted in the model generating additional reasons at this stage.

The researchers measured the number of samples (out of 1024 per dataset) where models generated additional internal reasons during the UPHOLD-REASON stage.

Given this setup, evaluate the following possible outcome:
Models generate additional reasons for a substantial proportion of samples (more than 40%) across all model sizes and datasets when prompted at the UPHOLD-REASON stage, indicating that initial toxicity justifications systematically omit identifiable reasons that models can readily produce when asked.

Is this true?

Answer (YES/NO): NO